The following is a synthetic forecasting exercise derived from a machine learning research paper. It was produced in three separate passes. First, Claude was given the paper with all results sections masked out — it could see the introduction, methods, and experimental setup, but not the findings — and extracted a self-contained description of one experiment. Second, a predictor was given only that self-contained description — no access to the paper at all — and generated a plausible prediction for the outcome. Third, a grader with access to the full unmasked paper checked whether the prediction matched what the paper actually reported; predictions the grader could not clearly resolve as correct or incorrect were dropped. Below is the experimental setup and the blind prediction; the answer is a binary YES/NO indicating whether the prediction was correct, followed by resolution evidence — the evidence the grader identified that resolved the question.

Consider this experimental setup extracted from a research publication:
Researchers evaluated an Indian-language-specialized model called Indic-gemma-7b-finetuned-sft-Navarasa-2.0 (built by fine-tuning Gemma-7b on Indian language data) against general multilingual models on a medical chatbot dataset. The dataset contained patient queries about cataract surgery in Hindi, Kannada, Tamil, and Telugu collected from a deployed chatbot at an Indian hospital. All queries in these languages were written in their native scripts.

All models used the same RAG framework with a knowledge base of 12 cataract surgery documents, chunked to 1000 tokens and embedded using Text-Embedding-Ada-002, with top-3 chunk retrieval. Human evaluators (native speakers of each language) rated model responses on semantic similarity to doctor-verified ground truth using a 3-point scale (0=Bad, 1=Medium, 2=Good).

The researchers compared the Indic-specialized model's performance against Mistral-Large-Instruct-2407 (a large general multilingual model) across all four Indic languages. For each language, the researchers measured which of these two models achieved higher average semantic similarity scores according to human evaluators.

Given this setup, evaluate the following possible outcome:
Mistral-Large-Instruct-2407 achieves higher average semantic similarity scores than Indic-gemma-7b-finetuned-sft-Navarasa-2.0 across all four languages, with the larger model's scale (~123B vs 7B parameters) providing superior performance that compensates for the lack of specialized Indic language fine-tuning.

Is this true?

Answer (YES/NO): YES